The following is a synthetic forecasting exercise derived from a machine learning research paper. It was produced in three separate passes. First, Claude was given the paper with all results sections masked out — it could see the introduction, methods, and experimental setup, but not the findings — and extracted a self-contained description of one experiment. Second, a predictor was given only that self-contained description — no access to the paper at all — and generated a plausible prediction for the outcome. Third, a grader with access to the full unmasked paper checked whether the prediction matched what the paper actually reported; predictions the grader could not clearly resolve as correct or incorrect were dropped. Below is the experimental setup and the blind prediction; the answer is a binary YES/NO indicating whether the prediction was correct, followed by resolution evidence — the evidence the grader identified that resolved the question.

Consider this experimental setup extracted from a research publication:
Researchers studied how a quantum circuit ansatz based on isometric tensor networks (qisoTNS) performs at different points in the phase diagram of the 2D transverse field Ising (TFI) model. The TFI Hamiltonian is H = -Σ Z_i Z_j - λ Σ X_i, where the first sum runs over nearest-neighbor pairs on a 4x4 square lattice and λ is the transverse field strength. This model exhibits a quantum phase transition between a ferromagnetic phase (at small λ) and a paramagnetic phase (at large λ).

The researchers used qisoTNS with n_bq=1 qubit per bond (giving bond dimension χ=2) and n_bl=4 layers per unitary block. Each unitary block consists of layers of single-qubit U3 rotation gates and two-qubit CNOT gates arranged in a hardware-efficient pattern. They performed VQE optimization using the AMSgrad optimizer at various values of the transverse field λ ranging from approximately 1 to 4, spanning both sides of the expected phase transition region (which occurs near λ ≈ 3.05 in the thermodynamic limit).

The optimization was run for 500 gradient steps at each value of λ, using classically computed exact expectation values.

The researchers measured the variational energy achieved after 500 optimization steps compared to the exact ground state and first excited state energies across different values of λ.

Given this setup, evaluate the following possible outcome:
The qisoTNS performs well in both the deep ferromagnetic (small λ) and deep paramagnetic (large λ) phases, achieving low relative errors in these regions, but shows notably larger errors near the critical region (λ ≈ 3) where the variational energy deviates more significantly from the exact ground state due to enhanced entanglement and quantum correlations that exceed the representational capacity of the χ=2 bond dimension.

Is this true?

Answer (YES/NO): NO